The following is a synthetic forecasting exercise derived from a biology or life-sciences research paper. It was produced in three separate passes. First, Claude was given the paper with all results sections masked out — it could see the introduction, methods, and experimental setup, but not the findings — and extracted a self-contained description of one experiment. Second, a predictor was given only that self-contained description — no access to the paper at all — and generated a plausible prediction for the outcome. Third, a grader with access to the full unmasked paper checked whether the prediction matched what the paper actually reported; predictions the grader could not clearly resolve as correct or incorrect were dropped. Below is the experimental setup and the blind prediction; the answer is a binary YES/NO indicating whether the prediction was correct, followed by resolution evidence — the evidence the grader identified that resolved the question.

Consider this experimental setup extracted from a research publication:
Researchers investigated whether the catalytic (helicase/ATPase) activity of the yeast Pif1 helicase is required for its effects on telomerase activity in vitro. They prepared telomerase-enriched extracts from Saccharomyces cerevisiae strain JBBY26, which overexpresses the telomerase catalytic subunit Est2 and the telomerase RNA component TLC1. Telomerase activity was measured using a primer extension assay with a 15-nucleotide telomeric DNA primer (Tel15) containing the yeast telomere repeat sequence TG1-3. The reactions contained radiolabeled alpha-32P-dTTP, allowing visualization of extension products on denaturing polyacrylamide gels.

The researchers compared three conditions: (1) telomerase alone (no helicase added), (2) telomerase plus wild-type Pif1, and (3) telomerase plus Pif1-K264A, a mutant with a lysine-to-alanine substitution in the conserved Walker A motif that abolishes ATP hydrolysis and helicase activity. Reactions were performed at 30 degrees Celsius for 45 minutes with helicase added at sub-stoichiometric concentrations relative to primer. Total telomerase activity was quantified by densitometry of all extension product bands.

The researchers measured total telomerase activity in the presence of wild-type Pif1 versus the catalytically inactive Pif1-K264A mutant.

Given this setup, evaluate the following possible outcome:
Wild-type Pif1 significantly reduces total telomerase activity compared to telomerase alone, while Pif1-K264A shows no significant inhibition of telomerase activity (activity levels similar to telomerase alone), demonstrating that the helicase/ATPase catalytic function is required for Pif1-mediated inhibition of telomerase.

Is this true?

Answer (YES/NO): NO